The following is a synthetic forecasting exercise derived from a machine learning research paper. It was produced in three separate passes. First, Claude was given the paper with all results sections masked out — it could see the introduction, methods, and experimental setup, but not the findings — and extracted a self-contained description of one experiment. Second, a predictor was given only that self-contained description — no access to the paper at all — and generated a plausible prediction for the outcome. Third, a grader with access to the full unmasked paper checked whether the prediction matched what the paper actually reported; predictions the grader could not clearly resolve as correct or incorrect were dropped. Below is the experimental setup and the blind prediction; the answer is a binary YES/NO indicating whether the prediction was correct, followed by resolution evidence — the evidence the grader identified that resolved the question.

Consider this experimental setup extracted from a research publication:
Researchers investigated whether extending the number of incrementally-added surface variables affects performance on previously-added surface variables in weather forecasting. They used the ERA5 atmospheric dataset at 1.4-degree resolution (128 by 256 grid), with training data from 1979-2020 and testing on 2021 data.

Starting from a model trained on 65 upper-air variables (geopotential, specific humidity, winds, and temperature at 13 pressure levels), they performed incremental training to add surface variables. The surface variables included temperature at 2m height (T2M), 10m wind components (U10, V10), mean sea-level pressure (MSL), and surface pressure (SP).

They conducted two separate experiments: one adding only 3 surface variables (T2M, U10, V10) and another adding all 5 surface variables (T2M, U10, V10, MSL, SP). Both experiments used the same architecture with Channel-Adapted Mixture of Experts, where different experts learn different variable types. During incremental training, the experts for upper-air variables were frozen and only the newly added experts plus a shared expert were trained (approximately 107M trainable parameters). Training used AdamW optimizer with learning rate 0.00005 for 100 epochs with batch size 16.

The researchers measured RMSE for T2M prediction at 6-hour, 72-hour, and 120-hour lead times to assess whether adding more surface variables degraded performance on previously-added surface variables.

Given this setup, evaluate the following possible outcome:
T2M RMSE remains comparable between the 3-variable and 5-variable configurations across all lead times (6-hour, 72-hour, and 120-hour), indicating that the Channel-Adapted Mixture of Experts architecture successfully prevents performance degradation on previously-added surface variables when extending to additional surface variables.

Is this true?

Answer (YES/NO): YES